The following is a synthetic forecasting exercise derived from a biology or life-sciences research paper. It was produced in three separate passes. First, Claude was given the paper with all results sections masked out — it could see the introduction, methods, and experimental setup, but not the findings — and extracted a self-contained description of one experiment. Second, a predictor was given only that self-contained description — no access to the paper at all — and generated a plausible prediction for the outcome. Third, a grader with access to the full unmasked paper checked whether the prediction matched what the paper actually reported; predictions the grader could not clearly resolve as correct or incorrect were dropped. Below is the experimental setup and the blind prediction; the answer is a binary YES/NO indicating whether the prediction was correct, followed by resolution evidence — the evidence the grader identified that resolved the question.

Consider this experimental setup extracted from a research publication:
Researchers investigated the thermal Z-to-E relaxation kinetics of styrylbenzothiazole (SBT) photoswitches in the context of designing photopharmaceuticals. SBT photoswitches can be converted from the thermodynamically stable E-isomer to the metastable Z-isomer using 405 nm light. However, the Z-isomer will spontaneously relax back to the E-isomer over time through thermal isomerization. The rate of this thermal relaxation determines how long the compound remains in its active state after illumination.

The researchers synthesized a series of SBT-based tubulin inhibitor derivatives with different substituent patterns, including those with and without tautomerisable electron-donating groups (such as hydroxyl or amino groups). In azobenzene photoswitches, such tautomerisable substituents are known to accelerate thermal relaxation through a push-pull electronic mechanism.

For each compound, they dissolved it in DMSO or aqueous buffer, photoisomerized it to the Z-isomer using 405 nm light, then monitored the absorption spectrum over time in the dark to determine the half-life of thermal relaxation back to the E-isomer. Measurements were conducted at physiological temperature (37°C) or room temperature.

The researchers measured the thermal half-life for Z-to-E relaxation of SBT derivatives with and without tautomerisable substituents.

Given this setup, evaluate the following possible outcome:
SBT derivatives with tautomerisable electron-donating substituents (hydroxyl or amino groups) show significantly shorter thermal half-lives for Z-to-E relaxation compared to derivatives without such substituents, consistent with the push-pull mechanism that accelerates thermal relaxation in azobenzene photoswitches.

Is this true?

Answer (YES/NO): NO